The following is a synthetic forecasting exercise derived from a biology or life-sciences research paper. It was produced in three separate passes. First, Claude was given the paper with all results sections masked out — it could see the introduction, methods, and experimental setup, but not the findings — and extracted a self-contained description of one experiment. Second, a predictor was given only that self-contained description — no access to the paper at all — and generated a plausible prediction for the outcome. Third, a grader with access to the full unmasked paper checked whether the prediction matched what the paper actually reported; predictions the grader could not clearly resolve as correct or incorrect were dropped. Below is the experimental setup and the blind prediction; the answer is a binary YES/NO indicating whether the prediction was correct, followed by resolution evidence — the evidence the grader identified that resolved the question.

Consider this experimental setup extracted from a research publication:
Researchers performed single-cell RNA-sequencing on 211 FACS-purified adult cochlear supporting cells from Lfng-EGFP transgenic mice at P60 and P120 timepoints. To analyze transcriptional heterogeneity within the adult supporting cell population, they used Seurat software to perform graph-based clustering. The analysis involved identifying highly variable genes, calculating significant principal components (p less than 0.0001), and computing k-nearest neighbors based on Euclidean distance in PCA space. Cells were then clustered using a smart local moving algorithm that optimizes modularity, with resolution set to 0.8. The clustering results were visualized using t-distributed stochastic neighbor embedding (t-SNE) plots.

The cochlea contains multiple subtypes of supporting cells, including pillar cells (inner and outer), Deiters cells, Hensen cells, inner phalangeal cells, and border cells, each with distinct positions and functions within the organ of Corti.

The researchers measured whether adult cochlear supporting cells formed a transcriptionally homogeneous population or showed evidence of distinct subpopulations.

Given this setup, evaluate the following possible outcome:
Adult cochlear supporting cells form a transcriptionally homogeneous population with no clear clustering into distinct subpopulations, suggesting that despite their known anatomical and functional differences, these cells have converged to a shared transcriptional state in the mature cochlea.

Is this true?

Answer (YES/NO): NO